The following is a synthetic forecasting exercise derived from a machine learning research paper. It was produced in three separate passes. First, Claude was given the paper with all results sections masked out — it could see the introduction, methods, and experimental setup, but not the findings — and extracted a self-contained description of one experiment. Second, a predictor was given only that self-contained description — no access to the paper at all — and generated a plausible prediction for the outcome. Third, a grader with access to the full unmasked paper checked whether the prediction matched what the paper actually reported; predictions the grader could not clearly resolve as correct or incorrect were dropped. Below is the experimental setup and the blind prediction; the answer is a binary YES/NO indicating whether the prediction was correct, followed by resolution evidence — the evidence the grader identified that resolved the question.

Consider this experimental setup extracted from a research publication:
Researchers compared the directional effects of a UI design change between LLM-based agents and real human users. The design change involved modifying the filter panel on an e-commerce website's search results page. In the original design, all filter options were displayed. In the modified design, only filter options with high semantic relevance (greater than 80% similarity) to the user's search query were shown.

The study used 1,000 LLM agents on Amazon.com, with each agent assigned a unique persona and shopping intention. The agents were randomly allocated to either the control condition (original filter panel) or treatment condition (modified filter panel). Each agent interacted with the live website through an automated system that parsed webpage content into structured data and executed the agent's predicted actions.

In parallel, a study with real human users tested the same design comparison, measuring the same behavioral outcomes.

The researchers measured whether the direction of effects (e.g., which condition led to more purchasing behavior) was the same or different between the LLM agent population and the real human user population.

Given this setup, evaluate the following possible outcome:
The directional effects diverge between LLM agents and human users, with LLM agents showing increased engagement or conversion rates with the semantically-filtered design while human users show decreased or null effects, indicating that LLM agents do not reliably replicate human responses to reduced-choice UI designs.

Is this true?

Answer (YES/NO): NO